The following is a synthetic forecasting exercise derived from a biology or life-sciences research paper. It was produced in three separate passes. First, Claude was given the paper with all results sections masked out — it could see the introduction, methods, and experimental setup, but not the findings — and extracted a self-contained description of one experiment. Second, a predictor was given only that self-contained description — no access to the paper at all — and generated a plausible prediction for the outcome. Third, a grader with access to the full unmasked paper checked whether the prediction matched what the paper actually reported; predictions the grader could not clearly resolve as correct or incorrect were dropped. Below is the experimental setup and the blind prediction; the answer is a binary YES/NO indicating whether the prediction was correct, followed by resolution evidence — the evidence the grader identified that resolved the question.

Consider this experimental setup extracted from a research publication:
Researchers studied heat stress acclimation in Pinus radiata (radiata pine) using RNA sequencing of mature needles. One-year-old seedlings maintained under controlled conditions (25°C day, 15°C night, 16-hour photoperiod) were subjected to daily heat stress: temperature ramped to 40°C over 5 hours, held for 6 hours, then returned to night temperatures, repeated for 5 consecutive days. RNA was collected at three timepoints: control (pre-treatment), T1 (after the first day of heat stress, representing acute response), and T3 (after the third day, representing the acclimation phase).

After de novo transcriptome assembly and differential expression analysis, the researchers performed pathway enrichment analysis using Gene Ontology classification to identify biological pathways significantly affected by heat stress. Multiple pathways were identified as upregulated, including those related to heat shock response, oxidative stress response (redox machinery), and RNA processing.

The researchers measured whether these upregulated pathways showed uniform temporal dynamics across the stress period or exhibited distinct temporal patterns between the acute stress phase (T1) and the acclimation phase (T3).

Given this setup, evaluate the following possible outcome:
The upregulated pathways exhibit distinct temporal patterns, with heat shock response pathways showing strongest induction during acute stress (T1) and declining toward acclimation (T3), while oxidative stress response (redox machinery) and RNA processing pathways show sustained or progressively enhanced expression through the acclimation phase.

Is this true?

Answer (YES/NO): NO